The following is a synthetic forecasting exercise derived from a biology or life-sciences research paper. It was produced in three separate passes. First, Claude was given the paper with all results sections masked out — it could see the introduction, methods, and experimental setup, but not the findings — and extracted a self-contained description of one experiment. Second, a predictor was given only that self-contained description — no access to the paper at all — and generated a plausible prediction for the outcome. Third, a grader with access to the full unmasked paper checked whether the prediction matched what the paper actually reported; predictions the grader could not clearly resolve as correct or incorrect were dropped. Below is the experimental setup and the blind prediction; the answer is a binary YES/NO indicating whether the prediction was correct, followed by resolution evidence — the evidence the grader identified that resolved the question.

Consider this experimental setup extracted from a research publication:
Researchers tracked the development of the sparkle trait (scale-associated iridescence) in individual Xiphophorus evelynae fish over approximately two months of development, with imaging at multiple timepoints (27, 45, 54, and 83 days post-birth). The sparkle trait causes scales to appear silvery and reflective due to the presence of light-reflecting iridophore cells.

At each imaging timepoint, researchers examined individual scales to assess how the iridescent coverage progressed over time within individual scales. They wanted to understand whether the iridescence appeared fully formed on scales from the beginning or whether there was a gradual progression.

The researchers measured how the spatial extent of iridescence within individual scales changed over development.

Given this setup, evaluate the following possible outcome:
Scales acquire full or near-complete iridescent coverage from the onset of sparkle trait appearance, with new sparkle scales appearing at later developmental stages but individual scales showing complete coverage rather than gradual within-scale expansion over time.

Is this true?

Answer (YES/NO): NO